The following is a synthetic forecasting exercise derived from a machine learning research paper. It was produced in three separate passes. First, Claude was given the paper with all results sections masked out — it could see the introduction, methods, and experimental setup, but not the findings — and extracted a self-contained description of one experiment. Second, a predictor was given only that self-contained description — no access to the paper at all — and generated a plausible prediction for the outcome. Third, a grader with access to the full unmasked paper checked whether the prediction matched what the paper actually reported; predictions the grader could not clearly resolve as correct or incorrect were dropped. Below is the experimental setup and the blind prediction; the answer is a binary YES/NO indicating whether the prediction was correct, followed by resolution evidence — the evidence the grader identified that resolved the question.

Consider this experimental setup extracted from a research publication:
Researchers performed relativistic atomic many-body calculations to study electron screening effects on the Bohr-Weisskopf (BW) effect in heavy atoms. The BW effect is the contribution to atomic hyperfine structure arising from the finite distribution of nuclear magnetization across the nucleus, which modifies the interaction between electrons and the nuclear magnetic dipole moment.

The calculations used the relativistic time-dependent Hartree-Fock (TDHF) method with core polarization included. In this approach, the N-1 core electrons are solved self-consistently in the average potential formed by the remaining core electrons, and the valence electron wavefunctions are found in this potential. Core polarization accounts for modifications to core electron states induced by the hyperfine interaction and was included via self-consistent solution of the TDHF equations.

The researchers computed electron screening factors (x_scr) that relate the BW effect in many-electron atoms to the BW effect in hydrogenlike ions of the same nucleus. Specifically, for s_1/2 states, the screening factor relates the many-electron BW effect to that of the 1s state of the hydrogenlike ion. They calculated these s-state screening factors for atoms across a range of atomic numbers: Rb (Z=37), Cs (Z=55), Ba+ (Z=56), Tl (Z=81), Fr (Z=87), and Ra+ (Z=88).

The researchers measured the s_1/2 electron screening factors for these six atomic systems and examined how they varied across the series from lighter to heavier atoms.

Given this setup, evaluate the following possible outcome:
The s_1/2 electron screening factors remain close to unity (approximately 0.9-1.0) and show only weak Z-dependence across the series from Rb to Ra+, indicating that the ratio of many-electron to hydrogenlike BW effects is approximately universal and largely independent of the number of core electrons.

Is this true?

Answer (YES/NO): NO